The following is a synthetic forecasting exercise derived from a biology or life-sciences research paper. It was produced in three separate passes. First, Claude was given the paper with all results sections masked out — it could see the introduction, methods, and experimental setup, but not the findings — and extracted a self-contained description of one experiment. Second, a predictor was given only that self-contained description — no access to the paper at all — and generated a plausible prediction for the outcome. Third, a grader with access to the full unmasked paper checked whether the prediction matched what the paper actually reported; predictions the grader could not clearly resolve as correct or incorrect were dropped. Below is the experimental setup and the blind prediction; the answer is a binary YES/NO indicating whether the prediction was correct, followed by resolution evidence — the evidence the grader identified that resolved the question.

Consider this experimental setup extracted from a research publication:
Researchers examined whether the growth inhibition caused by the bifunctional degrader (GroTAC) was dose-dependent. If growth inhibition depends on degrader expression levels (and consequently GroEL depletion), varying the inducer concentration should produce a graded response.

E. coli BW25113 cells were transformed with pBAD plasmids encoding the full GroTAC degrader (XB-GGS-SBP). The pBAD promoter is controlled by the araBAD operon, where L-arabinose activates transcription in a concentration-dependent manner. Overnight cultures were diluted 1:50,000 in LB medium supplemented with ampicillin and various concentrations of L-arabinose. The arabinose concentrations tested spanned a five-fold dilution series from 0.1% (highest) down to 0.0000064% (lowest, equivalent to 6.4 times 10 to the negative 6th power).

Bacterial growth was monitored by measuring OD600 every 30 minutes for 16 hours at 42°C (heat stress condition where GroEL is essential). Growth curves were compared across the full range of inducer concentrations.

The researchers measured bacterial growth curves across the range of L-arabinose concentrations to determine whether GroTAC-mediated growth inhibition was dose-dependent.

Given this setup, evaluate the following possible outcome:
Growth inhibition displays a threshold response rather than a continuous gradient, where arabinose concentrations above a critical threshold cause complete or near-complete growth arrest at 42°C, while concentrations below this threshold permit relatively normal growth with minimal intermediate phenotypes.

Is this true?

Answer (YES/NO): NO